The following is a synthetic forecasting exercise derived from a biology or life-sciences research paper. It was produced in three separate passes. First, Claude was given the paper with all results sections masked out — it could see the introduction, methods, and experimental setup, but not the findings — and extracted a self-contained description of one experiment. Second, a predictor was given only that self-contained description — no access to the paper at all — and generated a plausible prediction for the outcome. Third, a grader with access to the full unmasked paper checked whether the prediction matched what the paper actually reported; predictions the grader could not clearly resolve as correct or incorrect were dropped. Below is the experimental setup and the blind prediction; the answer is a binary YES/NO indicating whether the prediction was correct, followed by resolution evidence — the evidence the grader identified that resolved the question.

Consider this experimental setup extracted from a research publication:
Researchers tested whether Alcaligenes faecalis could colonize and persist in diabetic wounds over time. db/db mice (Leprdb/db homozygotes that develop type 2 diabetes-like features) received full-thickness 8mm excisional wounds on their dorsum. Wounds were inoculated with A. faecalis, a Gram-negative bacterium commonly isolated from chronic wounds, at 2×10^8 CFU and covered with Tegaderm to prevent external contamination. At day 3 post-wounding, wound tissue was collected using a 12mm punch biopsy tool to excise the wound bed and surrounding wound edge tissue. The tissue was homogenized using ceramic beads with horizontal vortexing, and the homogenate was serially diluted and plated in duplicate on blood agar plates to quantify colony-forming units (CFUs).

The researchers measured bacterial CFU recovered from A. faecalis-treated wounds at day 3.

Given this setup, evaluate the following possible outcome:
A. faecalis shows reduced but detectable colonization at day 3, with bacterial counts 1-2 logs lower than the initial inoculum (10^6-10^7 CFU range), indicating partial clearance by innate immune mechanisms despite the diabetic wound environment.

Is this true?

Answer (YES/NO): YES